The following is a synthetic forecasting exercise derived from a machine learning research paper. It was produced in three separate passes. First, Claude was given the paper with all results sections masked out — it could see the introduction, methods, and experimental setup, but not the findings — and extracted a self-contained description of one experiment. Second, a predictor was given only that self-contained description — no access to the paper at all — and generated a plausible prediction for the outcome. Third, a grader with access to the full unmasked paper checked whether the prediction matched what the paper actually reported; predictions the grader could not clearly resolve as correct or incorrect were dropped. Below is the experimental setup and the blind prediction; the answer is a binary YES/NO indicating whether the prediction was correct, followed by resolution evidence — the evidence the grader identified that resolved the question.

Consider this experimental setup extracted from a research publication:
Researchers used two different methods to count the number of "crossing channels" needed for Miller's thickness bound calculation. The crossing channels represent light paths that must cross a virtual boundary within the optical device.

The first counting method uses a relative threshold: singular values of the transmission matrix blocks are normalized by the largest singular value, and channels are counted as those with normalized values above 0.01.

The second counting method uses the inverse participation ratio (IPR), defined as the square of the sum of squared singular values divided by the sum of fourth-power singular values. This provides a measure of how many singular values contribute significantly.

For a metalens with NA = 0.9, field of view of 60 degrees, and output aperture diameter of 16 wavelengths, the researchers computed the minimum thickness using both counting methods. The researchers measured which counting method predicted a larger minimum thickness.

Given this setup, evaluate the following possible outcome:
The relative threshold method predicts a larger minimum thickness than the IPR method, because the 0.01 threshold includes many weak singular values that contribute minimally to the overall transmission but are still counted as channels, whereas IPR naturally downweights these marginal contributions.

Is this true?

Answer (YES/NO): YES